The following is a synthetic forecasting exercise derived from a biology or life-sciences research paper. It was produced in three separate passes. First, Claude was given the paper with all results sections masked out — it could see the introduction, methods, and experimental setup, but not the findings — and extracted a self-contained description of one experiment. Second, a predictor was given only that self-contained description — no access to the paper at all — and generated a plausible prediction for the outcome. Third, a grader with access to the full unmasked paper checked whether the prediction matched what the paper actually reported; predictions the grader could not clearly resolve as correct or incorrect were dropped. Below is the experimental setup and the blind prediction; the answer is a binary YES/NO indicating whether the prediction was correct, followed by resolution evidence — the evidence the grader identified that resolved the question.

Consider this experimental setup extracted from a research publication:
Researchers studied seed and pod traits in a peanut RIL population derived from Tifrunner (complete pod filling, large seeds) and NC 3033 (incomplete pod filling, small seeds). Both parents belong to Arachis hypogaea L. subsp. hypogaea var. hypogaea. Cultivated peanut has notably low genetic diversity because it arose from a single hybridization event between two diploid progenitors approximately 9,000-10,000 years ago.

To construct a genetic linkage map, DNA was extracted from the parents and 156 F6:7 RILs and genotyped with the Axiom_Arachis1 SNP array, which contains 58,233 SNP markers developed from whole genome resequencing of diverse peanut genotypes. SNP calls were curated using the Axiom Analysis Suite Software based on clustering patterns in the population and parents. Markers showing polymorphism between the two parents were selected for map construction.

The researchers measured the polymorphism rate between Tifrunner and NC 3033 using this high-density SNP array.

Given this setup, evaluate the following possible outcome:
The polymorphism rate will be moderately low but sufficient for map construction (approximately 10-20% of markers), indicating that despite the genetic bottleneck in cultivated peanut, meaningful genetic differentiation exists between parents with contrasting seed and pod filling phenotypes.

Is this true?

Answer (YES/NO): NO